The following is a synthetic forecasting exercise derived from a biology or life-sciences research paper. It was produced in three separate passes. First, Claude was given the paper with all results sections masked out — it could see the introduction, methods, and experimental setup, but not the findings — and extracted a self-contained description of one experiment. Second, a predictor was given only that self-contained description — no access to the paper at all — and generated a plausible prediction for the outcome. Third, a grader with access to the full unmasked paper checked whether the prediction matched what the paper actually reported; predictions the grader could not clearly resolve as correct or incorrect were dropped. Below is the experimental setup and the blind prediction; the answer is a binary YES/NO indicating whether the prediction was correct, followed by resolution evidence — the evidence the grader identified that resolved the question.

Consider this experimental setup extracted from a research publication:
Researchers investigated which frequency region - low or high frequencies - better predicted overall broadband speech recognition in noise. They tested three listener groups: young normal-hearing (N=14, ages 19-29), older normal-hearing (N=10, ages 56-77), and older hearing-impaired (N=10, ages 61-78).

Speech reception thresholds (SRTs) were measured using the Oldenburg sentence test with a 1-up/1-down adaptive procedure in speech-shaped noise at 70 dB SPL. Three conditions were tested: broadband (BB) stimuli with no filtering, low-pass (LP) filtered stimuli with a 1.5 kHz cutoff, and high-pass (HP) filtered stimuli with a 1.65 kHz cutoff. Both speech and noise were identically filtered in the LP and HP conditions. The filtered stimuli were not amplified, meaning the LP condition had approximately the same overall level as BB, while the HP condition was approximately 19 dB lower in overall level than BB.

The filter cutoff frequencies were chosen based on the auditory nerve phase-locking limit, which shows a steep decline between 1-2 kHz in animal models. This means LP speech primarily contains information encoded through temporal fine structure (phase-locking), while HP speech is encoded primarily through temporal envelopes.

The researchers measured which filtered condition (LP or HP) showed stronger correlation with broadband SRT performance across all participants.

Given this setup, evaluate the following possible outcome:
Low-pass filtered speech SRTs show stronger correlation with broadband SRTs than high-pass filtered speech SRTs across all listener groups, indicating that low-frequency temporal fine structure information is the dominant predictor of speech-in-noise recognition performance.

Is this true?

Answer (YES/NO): YES